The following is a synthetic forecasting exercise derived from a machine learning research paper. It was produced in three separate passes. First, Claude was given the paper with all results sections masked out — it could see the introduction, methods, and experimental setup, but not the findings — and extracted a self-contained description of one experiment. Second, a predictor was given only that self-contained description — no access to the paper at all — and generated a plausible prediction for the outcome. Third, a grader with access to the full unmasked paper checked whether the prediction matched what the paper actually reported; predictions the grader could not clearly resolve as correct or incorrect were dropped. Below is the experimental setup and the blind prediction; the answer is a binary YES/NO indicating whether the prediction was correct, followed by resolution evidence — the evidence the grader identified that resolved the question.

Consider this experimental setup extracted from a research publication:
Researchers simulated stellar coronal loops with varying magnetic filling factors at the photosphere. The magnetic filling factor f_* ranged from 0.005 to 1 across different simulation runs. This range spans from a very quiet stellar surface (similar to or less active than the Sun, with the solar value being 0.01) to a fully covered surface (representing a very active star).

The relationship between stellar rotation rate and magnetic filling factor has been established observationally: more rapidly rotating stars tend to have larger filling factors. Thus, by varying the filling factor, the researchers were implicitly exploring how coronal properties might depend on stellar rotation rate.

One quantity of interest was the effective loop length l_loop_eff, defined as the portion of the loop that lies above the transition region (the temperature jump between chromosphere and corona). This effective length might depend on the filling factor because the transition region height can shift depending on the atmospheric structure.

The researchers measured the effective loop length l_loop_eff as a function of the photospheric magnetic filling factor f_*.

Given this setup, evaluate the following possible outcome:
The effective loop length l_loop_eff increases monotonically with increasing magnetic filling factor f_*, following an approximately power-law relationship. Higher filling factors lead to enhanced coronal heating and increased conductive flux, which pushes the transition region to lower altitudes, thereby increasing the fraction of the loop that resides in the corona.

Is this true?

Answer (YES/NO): NO